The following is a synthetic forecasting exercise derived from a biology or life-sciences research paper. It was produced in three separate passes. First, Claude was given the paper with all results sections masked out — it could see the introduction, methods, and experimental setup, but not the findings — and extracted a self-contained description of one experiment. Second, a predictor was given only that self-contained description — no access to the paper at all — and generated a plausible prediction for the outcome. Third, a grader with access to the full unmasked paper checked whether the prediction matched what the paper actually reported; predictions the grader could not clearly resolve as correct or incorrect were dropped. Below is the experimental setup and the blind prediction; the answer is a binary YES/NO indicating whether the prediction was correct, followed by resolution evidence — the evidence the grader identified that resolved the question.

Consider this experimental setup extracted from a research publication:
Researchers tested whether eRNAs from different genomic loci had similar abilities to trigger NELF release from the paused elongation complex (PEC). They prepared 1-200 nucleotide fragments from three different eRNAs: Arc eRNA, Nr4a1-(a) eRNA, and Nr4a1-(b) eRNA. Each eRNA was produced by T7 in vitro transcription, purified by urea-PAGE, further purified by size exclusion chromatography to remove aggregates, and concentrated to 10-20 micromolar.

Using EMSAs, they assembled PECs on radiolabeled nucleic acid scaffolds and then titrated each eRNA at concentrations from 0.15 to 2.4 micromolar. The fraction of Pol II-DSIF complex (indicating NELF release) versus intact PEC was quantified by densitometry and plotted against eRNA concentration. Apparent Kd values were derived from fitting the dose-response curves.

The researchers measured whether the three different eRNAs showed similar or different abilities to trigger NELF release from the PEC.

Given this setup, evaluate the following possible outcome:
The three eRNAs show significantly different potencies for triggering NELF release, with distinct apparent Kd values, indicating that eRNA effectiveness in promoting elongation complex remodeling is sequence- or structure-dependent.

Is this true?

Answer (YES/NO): NO